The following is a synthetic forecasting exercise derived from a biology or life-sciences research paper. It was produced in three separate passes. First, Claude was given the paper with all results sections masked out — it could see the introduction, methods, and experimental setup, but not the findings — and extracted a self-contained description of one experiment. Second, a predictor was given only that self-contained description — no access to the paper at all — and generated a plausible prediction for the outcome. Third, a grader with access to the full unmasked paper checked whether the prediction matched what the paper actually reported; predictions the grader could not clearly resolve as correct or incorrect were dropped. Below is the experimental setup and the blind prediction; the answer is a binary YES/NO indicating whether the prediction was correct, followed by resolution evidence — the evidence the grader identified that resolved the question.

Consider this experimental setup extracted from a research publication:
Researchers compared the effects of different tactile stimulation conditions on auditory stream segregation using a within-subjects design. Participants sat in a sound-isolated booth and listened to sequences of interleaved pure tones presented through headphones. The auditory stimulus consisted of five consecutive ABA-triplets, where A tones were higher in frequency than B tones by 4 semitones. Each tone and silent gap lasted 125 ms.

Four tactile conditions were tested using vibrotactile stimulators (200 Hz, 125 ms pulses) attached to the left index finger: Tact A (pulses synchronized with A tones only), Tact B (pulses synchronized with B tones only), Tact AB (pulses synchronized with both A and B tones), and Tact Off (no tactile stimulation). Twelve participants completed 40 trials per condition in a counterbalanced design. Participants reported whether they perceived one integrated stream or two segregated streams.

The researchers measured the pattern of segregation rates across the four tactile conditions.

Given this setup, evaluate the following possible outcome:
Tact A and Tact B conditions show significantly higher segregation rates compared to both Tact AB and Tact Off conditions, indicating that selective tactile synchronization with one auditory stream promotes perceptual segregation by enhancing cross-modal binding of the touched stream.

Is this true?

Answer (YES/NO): YES